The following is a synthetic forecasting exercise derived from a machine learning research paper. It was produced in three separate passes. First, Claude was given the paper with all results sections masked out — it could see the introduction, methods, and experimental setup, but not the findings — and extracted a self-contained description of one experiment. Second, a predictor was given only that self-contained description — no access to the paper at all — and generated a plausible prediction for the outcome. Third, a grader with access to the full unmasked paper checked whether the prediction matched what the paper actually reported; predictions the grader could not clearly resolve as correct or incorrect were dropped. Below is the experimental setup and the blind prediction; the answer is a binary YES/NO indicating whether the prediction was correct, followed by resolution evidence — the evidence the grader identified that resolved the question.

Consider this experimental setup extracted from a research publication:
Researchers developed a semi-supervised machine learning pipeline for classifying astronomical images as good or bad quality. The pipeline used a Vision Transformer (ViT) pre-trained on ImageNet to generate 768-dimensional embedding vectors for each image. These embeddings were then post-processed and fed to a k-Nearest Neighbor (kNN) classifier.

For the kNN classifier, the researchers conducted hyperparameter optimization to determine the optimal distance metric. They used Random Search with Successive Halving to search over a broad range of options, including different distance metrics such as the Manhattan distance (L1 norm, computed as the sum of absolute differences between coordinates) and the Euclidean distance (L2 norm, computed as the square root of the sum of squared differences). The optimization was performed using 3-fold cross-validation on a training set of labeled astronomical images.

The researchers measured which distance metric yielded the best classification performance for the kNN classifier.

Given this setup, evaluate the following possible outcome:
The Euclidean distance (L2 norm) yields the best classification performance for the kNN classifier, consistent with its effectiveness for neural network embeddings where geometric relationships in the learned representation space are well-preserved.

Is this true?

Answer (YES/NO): NO